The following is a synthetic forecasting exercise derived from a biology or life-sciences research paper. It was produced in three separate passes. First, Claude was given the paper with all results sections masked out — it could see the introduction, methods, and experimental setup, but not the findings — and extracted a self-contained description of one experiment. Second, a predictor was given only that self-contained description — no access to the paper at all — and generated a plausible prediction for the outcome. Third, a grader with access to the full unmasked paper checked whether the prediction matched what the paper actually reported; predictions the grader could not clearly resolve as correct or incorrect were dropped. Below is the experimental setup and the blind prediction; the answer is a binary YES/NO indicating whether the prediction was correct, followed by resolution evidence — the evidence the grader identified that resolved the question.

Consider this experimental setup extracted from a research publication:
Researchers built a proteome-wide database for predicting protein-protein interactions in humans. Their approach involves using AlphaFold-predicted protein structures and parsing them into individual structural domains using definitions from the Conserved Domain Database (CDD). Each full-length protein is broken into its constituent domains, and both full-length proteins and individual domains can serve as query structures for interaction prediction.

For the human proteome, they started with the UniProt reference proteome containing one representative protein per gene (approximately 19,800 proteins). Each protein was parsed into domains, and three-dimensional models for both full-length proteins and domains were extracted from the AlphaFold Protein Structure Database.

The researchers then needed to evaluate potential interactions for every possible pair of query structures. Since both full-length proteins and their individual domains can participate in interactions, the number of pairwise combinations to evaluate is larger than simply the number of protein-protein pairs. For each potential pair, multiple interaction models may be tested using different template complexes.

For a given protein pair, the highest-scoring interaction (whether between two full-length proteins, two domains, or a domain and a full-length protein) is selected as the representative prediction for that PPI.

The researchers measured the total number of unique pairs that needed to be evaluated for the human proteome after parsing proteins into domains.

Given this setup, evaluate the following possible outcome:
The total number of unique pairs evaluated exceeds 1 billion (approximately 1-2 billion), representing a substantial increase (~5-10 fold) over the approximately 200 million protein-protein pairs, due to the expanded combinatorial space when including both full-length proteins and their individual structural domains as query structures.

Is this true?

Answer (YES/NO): NO